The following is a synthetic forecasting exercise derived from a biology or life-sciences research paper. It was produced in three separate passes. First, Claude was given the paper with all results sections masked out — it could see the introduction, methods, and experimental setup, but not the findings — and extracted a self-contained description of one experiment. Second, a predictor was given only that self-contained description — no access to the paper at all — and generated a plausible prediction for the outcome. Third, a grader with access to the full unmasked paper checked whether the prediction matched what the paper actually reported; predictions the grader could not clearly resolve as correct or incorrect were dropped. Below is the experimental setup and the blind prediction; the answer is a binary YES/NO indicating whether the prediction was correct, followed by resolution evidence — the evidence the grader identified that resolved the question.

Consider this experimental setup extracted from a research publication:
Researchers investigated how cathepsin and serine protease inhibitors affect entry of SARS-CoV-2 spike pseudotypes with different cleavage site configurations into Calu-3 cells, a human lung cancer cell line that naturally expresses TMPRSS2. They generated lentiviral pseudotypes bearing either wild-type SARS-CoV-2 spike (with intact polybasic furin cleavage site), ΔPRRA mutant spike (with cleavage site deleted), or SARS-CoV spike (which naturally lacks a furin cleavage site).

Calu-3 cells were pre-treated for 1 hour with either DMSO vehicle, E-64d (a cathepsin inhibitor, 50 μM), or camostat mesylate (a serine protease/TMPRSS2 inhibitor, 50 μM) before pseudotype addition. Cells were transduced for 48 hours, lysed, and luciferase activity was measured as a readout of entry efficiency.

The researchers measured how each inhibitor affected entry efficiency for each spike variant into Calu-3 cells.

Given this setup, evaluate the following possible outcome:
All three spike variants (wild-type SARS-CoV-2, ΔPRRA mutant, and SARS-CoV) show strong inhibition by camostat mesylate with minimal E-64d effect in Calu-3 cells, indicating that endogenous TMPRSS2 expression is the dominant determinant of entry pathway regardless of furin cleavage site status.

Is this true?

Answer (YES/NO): NO